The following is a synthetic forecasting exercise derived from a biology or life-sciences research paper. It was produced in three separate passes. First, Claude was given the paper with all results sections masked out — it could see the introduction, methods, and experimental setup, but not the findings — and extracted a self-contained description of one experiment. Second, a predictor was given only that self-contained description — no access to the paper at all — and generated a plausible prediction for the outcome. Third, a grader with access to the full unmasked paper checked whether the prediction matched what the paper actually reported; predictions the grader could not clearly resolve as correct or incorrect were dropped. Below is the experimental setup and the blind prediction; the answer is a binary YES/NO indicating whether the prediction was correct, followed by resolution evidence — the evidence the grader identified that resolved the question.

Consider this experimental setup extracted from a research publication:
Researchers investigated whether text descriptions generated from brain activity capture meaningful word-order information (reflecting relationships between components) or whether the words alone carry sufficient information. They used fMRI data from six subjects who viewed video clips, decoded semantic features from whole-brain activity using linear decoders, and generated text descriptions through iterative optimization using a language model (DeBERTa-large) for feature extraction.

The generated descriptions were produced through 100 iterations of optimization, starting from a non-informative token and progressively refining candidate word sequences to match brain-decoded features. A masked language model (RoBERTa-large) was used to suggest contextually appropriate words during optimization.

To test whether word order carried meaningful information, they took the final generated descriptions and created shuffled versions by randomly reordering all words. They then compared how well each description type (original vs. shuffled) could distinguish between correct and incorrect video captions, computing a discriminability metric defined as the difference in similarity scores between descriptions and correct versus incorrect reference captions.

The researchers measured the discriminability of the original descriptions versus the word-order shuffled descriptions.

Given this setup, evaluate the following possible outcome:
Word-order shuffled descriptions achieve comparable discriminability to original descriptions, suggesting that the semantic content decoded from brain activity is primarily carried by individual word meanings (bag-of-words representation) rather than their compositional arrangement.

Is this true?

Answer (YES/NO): NO